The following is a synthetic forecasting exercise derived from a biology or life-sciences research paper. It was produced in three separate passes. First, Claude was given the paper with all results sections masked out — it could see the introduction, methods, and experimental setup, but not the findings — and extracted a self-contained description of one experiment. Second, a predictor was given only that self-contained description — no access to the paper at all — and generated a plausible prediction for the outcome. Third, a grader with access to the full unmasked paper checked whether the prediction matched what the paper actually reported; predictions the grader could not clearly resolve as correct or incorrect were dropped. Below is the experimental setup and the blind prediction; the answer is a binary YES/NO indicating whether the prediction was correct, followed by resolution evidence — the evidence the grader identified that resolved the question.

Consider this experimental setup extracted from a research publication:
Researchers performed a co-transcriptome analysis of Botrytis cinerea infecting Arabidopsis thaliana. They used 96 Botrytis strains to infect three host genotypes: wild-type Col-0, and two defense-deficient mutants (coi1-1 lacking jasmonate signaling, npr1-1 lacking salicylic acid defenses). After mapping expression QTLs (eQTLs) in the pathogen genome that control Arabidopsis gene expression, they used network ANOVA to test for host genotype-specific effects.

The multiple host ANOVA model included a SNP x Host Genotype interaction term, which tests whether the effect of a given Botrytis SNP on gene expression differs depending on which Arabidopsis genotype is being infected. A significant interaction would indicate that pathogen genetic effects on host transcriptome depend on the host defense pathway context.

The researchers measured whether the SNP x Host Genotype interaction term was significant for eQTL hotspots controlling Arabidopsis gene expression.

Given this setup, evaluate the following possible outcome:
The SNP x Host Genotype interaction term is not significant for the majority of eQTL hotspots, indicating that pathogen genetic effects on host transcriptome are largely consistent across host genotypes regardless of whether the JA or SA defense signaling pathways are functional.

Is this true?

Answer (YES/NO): NO